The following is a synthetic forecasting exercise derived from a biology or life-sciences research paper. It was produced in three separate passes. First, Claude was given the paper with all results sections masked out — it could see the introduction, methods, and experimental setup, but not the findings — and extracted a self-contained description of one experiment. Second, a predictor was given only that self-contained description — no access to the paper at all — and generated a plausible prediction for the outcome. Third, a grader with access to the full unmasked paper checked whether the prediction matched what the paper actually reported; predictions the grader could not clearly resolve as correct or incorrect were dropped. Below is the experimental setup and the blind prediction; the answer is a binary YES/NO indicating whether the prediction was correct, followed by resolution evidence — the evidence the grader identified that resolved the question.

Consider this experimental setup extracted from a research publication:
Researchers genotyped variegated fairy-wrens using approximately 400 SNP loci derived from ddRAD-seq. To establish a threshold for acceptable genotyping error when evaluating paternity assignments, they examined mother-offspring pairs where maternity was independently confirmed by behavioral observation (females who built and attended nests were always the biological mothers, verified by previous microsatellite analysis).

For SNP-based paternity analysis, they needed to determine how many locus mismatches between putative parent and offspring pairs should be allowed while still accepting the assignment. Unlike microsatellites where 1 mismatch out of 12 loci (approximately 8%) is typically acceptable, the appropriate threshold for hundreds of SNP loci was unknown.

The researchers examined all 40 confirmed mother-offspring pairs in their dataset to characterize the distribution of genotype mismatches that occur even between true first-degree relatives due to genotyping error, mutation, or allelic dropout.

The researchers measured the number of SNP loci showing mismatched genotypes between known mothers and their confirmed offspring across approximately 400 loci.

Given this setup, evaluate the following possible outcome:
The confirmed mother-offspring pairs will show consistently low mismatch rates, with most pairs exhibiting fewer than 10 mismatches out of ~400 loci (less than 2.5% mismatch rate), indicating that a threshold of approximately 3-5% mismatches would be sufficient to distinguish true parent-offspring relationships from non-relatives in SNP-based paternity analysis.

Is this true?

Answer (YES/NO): NO